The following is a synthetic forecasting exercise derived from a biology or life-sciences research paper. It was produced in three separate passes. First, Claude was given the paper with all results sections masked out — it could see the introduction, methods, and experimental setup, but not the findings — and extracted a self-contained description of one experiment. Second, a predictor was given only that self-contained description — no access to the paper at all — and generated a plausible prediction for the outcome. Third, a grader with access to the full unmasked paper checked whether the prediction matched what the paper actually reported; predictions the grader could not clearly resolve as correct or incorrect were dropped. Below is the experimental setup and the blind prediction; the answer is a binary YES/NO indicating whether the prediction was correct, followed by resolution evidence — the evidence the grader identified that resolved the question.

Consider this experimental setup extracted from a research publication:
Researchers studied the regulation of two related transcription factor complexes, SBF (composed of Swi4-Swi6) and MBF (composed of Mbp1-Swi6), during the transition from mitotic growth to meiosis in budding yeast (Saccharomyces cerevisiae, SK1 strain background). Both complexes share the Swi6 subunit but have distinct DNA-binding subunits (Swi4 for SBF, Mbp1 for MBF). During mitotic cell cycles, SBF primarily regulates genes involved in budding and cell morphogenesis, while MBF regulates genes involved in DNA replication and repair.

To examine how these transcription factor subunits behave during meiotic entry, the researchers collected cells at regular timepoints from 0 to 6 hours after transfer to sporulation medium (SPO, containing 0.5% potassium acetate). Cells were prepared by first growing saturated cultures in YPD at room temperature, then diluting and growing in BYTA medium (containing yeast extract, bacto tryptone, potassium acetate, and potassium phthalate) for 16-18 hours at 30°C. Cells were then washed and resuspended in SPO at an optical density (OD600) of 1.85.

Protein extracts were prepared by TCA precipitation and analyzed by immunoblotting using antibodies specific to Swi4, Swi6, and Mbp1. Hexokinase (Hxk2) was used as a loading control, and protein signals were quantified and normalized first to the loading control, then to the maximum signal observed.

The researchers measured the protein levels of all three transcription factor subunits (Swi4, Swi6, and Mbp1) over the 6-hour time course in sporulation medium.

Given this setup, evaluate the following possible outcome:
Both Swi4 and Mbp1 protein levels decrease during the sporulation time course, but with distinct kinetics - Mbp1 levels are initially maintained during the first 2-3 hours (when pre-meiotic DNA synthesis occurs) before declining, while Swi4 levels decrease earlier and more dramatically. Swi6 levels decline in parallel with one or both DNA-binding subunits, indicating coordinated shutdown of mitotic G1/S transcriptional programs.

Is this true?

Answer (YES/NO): NO